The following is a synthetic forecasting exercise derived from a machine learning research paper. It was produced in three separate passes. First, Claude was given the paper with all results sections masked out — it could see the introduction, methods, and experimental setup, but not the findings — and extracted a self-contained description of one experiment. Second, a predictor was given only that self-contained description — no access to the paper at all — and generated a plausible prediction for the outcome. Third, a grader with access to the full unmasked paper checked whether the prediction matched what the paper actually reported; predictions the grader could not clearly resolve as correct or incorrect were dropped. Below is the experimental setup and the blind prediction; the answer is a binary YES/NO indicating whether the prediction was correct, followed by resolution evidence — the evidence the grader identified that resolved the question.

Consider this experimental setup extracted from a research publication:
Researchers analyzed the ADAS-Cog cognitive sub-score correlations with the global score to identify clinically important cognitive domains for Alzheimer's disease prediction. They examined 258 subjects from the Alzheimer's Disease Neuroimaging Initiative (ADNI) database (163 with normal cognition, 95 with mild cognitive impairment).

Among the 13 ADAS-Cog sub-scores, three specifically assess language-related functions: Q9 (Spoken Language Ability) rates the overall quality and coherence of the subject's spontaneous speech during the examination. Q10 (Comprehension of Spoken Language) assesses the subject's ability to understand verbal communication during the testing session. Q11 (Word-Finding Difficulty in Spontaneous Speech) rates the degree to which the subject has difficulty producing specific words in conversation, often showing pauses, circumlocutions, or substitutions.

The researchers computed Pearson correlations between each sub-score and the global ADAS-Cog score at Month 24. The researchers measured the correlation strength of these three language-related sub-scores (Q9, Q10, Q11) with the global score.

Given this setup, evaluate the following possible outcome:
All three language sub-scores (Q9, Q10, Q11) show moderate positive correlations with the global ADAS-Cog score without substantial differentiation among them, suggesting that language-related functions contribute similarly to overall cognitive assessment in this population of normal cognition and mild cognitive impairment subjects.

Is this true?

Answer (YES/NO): NO